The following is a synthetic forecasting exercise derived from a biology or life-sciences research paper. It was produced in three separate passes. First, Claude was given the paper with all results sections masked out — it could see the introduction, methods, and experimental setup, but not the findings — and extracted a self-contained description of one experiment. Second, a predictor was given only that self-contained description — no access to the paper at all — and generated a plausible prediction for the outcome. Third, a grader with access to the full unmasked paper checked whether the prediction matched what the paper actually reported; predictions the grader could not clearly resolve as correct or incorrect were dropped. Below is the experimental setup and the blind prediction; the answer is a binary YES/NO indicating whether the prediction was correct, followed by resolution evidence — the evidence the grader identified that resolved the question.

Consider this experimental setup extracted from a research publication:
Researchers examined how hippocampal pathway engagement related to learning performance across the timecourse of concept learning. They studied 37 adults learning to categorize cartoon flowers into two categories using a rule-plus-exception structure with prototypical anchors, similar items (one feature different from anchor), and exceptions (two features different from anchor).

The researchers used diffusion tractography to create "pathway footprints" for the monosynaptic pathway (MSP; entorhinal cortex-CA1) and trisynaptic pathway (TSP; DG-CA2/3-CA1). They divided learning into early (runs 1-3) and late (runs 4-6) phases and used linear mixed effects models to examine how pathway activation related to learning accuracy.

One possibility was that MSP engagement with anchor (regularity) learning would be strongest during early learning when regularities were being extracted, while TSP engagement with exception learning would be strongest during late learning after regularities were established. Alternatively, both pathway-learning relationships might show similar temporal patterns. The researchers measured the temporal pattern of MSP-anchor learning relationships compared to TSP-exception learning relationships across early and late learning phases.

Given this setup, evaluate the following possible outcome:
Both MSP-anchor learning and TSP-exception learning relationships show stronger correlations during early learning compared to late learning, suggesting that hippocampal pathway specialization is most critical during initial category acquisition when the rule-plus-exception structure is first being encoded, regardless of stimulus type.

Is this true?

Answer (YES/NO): NO